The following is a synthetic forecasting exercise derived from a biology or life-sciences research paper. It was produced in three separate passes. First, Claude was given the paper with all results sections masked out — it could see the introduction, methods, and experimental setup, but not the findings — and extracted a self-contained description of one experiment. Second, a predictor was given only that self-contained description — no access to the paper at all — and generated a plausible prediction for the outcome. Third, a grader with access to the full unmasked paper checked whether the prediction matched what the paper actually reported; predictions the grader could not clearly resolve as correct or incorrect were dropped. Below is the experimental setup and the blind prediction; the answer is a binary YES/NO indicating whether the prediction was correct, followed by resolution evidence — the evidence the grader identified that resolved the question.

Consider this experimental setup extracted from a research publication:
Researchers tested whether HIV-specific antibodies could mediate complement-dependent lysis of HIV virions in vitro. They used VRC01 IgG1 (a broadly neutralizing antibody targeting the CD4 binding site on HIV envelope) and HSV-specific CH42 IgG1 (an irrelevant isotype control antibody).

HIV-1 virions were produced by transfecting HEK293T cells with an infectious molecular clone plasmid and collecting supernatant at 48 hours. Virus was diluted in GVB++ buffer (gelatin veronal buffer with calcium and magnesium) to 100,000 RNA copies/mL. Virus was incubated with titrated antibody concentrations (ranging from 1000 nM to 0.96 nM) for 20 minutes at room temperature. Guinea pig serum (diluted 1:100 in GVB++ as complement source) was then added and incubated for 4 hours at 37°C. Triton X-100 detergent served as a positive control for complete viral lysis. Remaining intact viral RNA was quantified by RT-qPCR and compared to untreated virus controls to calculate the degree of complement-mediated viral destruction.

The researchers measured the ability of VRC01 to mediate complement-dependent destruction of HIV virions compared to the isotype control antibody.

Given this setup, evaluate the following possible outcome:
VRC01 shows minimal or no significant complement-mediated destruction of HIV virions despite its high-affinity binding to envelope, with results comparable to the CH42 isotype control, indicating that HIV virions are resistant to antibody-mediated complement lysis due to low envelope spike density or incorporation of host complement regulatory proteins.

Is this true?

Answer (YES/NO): NO